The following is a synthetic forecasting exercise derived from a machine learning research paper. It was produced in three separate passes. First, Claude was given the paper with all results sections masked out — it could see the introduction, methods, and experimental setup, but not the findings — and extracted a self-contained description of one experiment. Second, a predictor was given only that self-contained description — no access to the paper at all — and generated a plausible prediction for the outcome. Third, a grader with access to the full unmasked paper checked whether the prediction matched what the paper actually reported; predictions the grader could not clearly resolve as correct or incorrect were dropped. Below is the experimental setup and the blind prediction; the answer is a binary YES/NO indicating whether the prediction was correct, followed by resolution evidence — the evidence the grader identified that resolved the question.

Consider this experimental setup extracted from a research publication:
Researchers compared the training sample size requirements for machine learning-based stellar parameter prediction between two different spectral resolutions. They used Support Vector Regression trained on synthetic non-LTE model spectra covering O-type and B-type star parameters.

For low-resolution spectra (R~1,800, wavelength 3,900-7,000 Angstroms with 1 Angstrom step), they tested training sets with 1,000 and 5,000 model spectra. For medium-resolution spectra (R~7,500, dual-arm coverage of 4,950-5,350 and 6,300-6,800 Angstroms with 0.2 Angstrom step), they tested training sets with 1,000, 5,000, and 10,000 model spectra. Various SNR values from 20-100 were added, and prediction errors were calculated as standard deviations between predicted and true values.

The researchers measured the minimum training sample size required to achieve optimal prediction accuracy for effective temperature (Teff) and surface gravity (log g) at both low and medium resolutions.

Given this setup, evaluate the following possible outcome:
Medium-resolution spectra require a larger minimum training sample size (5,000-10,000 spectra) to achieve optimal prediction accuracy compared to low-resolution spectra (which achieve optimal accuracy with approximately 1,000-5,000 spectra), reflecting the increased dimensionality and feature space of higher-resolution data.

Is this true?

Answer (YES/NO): YES